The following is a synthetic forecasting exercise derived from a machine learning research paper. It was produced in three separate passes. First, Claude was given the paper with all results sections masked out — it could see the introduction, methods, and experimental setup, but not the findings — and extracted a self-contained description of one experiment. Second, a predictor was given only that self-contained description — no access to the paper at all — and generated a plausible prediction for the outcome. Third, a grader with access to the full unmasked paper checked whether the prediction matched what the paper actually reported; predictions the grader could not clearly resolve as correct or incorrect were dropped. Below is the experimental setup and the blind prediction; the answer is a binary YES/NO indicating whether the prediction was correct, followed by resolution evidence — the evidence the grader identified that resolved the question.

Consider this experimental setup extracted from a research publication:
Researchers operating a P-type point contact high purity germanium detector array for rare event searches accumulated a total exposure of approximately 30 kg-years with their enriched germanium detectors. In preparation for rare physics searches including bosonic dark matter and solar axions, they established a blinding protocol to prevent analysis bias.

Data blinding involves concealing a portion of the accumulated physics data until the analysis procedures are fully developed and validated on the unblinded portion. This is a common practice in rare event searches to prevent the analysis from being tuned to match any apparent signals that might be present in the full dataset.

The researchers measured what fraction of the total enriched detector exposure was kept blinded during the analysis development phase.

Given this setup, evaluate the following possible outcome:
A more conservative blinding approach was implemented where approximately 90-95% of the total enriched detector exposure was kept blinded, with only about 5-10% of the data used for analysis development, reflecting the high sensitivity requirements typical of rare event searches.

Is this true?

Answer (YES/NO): NO